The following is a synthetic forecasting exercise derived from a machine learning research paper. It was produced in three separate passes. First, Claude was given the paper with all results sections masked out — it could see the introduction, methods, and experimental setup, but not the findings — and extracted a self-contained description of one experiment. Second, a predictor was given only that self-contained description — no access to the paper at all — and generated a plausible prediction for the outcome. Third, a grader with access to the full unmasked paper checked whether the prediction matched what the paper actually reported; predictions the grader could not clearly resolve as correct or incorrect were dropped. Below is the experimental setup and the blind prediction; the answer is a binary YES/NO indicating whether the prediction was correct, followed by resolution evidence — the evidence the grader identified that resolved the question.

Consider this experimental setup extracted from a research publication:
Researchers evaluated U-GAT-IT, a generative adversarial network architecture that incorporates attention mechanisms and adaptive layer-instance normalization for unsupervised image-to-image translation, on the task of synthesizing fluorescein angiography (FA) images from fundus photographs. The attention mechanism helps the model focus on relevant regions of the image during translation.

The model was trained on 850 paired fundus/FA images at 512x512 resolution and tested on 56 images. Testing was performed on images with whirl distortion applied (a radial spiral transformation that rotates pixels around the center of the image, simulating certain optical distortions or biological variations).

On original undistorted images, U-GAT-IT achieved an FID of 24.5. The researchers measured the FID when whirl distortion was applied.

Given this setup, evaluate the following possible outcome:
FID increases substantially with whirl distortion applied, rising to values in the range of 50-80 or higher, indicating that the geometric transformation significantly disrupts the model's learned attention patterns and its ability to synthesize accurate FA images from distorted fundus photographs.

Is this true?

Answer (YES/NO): NO